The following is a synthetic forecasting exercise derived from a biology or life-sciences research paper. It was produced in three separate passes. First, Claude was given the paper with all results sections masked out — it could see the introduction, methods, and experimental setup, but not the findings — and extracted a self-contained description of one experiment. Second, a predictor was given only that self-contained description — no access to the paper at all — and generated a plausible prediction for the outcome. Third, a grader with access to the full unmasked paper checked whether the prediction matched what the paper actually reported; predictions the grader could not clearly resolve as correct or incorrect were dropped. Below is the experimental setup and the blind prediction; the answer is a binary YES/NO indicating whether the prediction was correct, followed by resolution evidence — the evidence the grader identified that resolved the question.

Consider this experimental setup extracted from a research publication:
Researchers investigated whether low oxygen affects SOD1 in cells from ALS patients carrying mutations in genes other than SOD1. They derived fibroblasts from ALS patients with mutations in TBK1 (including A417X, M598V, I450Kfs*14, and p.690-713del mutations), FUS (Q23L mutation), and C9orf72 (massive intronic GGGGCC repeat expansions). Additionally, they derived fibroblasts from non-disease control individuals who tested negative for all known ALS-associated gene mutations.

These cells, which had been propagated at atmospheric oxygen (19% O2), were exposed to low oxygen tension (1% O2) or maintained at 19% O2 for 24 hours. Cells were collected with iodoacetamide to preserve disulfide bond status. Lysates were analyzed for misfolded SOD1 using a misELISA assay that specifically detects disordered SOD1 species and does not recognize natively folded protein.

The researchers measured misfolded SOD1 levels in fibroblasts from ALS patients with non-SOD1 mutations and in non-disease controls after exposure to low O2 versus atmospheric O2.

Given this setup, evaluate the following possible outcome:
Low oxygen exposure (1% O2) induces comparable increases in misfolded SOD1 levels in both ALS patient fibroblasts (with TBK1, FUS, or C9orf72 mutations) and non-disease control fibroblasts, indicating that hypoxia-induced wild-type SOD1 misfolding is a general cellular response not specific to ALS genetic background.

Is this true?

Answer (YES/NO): YES